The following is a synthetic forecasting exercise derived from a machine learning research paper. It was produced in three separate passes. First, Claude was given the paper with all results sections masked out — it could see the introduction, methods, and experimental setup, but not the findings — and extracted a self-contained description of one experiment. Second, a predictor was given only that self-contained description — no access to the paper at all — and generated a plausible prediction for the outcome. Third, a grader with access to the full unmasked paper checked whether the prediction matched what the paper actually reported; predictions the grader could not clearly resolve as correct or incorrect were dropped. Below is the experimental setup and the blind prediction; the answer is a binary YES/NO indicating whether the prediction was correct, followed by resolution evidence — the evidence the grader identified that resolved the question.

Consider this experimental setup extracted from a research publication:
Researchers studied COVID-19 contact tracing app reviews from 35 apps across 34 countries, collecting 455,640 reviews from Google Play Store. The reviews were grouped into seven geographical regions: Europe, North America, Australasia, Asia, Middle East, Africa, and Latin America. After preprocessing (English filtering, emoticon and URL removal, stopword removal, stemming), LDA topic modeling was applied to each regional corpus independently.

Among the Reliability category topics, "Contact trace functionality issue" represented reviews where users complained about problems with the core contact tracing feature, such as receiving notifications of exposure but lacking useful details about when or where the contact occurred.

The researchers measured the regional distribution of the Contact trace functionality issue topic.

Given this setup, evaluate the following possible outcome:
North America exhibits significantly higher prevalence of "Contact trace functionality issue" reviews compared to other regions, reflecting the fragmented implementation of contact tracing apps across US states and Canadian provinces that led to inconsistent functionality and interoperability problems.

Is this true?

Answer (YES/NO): YES